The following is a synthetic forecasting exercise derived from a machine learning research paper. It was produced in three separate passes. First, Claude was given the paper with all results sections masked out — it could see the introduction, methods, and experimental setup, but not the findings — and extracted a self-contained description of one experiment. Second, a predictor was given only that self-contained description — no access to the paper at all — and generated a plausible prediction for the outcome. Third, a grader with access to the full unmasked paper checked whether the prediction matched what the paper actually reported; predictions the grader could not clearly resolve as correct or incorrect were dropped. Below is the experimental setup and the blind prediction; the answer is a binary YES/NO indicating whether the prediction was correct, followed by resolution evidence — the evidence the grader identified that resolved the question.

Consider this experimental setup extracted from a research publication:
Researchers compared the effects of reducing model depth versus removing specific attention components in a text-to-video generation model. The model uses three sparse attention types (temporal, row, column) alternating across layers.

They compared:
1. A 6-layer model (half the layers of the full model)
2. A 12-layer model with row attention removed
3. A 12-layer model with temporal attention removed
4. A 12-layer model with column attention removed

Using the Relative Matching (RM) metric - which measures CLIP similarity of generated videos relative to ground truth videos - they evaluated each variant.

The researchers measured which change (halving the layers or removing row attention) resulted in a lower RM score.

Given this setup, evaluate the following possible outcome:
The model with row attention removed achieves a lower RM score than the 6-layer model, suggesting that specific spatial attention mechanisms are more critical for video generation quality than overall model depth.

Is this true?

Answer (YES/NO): YES